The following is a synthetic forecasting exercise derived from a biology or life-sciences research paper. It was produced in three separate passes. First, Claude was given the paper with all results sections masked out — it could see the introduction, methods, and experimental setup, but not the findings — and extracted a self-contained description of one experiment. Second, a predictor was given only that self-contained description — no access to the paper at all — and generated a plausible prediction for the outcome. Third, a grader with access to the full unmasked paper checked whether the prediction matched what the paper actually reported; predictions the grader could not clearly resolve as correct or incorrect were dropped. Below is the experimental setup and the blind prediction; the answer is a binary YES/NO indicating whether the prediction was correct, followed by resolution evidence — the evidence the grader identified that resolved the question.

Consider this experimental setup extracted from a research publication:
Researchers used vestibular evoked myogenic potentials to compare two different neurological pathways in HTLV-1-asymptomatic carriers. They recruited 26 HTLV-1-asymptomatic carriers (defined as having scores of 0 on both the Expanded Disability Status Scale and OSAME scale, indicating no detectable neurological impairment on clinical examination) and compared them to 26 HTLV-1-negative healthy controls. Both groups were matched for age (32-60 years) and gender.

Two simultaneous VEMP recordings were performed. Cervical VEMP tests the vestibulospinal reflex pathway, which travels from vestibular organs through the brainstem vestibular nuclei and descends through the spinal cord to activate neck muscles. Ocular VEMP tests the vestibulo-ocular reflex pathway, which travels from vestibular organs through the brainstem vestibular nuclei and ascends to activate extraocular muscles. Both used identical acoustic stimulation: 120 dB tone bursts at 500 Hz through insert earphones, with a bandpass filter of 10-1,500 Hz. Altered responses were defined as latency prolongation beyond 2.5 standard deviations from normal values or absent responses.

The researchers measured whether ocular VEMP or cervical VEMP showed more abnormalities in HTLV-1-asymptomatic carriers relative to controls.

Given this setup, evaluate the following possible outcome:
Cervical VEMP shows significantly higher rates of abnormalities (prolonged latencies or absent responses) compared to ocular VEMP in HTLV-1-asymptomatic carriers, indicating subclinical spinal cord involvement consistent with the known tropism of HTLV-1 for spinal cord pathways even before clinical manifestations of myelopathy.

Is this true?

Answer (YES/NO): NO